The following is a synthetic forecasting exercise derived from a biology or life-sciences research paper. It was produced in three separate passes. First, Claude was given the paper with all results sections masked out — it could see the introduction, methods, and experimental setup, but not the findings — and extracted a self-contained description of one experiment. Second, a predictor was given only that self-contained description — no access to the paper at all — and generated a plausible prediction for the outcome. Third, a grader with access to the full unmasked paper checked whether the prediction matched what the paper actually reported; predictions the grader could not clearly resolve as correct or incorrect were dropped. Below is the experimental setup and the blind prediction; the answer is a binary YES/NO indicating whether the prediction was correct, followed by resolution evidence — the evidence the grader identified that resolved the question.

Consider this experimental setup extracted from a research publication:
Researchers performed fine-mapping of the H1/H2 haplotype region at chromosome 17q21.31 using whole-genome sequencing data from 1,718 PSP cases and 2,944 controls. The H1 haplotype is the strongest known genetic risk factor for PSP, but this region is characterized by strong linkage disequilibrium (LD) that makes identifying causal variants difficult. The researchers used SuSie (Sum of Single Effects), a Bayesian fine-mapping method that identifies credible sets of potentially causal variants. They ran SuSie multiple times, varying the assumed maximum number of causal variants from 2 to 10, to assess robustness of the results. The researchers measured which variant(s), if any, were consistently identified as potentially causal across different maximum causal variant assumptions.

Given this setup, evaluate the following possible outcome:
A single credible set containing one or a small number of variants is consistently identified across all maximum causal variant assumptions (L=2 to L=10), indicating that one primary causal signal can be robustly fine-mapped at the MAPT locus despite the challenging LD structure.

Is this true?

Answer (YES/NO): YES